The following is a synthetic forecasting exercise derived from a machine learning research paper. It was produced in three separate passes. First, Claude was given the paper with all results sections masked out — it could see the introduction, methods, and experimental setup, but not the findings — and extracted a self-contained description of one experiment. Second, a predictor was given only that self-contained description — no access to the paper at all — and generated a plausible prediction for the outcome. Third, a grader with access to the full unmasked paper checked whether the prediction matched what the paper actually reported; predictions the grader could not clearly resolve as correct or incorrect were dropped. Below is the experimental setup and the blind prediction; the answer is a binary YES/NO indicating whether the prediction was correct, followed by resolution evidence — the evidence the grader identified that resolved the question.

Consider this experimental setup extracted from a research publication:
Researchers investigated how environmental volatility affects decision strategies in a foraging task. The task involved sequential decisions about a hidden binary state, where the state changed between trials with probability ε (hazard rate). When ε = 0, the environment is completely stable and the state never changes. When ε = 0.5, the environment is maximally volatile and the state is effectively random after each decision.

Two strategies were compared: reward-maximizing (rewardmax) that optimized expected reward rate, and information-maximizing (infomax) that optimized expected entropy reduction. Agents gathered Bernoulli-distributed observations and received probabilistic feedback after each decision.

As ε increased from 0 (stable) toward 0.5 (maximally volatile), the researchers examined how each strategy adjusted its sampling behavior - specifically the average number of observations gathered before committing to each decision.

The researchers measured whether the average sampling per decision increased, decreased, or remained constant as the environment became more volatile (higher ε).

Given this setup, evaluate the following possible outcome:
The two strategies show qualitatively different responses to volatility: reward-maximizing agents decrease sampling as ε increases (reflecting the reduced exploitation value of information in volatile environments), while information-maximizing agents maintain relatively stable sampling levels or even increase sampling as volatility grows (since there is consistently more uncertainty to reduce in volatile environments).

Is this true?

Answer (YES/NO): NO